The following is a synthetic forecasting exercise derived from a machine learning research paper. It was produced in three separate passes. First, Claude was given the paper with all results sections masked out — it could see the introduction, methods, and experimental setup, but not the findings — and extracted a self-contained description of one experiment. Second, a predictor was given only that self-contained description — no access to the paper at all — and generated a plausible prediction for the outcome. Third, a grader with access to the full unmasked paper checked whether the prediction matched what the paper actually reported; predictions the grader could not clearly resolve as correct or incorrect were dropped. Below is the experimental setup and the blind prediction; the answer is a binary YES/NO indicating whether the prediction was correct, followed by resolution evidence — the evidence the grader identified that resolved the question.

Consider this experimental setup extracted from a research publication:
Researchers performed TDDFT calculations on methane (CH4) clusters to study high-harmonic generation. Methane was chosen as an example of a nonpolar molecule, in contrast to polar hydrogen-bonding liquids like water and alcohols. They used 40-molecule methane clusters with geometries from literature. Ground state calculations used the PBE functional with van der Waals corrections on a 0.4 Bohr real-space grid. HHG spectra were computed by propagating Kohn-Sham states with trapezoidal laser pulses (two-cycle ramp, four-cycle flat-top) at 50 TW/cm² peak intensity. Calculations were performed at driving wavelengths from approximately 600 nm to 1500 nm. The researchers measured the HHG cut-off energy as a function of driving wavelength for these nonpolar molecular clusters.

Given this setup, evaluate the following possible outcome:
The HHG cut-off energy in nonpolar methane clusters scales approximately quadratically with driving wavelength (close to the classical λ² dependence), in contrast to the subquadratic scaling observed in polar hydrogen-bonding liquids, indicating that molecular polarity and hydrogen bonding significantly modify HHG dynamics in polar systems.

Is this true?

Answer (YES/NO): NO